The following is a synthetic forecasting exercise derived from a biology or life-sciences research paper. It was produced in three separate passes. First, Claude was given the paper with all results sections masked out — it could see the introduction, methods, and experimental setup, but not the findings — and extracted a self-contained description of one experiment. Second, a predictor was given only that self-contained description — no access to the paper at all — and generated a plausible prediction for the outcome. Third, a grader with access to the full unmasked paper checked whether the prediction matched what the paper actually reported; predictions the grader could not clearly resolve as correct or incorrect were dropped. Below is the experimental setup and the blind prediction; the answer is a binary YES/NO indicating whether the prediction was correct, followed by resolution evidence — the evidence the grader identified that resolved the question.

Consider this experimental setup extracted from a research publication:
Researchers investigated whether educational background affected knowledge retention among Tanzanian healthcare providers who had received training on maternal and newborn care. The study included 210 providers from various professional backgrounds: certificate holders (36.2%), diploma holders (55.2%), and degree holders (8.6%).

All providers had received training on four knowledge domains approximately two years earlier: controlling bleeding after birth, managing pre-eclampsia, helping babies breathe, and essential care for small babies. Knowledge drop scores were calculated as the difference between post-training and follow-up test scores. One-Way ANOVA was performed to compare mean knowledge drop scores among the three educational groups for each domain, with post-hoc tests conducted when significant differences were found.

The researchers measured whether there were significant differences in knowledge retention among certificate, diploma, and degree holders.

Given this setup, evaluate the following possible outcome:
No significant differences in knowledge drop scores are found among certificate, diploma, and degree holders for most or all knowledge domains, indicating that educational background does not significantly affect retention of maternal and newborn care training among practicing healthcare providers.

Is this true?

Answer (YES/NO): NO